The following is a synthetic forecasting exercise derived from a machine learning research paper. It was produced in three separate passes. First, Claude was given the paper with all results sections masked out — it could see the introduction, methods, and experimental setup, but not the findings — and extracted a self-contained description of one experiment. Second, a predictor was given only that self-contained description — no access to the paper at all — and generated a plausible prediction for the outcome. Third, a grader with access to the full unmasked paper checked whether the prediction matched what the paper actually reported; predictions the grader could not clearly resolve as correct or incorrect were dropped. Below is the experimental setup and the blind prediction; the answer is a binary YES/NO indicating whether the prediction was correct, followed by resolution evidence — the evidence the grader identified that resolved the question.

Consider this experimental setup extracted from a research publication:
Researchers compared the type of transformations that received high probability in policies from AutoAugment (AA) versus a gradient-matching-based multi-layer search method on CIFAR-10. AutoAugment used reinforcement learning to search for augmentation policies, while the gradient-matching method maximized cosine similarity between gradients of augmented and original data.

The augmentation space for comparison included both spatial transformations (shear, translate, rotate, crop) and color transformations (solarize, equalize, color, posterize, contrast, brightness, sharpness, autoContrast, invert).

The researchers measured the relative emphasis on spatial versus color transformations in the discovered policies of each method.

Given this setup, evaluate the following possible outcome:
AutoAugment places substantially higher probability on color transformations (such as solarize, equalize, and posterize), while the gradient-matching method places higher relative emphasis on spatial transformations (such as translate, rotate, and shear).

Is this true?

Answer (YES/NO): NO